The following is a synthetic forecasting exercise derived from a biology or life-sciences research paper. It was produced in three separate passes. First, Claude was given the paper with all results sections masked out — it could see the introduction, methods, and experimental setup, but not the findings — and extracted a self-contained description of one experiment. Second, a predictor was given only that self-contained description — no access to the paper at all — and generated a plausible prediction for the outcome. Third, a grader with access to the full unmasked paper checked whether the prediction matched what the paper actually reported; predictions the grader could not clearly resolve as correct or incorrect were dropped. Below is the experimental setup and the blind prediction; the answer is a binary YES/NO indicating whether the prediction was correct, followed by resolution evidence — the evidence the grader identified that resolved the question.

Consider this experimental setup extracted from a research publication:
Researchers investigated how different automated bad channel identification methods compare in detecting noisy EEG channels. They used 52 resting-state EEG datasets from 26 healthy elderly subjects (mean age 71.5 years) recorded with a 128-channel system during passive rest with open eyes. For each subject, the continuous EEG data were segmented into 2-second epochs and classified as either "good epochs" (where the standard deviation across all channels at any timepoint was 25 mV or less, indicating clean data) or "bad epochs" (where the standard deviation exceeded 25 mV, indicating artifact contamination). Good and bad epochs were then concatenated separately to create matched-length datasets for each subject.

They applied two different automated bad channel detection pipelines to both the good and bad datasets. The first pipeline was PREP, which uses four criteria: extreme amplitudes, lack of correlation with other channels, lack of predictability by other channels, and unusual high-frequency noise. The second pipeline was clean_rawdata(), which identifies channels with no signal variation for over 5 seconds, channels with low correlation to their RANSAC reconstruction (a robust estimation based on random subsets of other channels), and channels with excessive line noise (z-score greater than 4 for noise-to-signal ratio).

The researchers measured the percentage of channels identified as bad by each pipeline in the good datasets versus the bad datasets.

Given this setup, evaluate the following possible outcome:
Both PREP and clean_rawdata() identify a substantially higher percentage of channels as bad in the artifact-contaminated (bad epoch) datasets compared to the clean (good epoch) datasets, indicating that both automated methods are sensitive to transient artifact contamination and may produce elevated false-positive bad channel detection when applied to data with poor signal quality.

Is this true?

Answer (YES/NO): NO